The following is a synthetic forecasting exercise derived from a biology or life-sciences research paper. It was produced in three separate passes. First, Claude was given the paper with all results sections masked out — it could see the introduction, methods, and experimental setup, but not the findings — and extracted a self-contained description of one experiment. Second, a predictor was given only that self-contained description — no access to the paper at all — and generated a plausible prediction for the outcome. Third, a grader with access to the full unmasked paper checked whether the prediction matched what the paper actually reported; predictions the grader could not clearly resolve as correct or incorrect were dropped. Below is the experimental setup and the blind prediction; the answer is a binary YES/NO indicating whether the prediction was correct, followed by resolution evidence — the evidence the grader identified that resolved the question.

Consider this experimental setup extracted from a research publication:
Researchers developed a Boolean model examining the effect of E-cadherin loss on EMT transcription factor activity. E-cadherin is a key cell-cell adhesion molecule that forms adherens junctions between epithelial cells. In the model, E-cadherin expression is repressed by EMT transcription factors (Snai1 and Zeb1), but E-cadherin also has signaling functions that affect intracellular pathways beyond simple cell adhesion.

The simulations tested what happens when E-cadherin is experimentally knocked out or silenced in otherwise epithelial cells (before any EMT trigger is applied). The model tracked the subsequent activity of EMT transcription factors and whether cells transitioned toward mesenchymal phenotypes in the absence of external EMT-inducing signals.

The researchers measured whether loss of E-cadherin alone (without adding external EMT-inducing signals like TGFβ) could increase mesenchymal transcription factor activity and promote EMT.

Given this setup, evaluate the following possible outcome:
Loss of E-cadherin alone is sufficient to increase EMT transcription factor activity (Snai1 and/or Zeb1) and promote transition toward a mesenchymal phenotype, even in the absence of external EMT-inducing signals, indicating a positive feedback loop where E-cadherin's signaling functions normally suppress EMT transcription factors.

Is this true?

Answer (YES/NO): YES